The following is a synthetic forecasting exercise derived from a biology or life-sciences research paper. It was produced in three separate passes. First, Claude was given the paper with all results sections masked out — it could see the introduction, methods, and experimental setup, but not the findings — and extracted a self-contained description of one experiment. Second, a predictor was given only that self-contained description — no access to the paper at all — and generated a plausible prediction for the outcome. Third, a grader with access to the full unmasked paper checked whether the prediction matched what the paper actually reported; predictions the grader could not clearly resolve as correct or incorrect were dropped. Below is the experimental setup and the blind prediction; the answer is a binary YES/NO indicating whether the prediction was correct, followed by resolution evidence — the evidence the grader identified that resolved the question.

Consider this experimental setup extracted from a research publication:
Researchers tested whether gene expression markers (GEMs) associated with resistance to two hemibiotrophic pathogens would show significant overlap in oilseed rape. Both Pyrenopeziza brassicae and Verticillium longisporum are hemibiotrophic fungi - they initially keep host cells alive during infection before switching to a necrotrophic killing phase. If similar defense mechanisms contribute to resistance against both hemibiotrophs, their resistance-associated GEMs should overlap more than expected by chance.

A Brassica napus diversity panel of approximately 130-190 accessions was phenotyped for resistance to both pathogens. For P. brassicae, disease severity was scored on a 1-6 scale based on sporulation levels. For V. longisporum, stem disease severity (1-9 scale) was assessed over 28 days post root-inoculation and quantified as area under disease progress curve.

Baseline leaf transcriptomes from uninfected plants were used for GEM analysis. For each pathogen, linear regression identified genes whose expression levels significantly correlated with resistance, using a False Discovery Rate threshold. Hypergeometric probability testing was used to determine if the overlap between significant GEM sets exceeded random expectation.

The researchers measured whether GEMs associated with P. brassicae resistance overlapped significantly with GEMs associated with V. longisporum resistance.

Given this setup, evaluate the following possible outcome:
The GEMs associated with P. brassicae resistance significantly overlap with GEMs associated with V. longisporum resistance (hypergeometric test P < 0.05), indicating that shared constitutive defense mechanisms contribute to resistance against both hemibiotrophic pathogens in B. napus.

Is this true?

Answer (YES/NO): YES